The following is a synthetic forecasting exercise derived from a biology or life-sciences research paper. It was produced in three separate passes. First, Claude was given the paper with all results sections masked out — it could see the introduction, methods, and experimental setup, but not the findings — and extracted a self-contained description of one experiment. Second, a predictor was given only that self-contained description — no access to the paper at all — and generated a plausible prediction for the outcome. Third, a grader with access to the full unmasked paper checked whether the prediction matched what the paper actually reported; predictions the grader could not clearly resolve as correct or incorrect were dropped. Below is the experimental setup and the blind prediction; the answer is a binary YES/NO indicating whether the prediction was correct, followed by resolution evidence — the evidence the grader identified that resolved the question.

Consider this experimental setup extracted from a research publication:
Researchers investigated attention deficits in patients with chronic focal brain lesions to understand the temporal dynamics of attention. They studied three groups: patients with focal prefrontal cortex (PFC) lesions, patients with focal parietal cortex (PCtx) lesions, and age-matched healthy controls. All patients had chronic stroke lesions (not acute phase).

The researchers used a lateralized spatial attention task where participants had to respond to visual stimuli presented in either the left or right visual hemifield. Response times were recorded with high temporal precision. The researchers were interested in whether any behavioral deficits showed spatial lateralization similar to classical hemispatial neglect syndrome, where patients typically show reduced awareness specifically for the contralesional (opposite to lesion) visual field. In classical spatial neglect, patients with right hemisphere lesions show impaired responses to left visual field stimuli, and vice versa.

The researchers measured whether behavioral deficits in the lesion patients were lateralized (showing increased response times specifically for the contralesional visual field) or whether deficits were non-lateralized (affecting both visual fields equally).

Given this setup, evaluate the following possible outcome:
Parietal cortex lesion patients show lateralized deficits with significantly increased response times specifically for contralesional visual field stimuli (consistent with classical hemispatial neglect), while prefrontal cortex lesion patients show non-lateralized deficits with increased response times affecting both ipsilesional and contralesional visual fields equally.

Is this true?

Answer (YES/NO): NO